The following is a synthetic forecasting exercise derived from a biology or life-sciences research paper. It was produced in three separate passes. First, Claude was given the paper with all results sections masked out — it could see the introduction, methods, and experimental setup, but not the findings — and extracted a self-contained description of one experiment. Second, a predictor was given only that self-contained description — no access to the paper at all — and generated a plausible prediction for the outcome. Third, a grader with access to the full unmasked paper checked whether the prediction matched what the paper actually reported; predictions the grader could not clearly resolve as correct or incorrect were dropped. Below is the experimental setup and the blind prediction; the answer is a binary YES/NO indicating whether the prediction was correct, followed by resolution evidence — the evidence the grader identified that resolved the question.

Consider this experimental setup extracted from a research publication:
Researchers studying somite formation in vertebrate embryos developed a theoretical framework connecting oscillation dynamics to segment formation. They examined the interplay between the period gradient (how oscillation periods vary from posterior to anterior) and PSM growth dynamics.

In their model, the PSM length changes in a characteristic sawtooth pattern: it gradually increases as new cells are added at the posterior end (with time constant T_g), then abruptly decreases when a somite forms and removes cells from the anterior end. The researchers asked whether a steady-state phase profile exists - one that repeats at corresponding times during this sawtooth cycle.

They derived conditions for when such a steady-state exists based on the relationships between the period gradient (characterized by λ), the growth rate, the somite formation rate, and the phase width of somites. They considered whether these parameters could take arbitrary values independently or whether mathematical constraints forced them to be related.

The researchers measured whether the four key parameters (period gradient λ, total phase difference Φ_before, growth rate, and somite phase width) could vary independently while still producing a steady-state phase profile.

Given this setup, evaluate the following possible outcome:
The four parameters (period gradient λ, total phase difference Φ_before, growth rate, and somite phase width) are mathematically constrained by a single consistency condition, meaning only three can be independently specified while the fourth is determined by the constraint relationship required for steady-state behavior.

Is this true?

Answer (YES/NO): NO